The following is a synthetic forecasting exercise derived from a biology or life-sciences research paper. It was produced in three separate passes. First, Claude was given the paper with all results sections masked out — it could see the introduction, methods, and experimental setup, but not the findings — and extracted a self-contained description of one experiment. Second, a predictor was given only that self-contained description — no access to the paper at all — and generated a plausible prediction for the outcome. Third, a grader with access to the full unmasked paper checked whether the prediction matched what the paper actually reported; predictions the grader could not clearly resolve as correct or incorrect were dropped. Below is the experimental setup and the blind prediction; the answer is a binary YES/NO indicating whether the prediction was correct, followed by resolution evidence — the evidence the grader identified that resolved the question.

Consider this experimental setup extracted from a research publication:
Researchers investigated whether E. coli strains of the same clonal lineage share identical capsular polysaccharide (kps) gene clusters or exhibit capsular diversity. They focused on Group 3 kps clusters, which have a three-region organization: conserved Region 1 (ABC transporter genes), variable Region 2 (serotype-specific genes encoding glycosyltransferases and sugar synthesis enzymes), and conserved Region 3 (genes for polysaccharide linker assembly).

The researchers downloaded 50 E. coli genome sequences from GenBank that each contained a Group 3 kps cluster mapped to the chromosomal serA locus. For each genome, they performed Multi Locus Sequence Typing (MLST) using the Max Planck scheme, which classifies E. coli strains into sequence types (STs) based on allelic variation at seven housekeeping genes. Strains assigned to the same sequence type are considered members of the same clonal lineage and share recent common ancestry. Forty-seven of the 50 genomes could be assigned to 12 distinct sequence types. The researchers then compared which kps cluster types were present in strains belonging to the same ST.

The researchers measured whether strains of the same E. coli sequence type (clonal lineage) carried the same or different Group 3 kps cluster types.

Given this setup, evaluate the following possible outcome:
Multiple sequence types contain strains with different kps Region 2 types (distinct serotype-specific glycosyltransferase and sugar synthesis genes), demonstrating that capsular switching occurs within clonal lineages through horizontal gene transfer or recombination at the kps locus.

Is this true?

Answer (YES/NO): YES